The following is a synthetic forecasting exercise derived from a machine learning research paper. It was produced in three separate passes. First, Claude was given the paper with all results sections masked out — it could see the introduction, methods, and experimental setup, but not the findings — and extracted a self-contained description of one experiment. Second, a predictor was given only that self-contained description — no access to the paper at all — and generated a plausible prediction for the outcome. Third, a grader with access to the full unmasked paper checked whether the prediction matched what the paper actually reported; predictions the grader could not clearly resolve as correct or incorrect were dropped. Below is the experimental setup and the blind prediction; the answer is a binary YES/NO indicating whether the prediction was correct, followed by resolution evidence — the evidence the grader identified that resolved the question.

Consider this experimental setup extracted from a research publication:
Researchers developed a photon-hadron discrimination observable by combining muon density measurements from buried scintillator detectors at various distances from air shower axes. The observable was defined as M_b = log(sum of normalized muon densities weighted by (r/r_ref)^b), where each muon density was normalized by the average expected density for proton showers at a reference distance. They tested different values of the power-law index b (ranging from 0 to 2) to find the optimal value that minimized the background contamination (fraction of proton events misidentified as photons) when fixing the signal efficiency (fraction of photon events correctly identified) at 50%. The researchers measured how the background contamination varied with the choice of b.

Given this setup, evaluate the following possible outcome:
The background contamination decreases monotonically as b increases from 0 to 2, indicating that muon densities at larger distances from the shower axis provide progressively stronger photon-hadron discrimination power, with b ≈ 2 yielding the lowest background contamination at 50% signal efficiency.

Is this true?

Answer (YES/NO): NO